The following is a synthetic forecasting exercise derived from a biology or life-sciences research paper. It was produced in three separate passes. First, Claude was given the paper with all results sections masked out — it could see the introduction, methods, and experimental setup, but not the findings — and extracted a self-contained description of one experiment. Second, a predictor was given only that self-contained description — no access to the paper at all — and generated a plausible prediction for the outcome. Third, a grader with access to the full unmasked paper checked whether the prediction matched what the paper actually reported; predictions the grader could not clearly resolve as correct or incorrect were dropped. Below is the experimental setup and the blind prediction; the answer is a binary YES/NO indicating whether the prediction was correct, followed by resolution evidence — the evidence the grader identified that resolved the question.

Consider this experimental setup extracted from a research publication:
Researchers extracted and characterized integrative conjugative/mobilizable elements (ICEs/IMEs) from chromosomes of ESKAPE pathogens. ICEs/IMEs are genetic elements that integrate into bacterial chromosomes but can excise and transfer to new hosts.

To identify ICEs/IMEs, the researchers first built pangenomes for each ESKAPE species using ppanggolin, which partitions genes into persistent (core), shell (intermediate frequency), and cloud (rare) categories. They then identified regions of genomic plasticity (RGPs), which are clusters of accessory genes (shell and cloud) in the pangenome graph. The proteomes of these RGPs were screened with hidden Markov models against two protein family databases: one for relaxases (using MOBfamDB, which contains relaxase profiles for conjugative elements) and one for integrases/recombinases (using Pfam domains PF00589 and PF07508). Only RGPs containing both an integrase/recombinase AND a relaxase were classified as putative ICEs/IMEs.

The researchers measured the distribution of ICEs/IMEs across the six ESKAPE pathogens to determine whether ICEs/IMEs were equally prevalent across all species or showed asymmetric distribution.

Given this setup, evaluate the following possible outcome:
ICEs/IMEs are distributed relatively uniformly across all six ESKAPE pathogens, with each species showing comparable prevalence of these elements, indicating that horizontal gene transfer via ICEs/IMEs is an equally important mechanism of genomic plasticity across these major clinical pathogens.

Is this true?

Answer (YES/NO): NO